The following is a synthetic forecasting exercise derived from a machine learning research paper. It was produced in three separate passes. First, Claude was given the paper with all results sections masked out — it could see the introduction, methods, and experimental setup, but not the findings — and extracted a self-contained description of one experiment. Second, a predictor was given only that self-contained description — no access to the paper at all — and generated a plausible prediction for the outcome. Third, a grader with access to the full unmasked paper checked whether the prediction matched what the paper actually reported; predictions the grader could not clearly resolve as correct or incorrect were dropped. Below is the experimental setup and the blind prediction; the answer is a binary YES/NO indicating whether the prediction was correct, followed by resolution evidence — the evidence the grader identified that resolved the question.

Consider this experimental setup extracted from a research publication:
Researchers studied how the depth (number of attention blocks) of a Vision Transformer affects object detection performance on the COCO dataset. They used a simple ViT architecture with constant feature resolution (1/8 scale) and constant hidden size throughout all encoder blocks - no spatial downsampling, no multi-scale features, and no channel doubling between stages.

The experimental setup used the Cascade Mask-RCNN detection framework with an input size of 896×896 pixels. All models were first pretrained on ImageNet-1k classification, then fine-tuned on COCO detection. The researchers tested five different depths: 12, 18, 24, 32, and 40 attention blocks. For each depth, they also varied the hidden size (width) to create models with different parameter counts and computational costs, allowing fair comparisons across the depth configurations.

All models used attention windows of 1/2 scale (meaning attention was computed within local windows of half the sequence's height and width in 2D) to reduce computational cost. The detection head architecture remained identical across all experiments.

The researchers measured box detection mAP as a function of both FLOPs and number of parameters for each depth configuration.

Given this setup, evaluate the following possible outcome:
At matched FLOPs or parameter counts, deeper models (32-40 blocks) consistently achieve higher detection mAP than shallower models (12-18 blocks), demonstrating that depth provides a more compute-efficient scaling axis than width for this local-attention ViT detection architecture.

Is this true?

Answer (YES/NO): NO